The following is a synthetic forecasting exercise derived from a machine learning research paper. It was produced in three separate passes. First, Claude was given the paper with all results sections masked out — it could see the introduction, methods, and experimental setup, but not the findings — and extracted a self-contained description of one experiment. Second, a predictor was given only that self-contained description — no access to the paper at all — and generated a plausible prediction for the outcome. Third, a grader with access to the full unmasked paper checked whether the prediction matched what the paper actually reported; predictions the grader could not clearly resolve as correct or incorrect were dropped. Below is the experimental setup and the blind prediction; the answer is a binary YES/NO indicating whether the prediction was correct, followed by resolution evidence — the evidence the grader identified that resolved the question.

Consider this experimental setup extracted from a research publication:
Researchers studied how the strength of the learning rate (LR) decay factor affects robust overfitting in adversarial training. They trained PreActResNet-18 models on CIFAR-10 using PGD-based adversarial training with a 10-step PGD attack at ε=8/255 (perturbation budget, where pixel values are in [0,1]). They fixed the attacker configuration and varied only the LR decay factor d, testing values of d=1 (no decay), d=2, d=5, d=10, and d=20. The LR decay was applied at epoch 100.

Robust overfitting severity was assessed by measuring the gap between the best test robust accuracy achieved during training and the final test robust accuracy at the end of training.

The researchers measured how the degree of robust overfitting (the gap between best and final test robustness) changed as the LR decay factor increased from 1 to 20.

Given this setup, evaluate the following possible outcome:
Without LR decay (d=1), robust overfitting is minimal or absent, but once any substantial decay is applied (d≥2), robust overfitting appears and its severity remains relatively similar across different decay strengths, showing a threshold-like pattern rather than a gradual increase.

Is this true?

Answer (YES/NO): NO